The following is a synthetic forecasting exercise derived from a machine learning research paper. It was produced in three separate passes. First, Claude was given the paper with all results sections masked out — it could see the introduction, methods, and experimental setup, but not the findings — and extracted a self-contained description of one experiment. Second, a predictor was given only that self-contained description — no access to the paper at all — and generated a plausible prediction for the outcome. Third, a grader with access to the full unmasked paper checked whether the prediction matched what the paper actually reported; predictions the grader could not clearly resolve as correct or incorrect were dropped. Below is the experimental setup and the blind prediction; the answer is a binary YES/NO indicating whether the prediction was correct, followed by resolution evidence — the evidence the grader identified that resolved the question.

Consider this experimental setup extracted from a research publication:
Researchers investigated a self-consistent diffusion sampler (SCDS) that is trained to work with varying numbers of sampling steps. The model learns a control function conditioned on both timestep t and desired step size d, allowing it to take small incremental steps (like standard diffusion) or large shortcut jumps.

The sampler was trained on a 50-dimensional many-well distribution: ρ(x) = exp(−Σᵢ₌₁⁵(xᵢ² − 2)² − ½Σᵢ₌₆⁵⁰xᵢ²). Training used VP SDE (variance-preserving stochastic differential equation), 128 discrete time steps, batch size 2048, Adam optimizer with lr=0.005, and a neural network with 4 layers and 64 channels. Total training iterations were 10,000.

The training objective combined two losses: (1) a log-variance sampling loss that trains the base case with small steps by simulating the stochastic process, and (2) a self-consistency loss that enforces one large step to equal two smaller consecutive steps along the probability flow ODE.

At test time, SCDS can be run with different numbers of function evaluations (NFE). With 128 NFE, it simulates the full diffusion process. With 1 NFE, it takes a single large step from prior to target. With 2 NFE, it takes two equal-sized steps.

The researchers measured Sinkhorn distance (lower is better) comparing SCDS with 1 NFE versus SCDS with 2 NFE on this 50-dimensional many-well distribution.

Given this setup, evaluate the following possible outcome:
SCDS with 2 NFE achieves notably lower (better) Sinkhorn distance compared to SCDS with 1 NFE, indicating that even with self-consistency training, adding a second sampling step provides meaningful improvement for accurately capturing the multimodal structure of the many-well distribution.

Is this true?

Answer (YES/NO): NO